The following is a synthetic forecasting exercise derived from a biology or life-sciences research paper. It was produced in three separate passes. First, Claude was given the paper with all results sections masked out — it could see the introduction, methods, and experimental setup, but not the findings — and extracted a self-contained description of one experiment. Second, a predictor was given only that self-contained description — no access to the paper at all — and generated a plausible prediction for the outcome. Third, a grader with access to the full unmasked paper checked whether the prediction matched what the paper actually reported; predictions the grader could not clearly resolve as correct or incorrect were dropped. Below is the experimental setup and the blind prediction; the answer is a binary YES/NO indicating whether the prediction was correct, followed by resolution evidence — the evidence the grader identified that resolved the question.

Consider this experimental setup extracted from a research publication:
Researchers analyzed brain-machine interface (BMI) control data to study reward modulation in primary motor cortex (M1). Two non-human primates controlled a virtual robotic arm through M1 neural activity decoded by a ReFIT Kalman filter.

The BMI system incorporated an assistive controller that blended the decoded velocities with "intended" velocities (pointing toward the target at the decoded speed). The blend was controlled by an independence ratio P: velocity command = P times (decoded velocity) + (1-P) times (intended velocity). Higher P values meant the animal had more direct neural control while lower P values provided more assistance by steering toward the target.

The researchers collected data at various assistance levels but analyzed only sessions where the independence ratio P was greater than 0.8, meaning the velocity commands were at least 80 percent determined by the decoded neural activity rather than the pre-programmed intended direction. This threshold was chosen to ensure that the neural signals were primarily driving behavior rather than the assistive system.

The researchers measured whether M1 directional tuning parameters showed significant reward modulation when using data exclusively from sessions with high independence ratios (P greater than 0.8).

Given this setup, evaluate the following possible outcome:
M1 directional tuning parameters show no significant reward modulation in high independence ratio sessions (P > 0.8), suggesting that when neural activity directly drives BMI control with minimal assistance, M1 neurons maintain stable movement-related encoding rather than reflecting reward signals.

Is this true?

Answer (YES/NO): NO